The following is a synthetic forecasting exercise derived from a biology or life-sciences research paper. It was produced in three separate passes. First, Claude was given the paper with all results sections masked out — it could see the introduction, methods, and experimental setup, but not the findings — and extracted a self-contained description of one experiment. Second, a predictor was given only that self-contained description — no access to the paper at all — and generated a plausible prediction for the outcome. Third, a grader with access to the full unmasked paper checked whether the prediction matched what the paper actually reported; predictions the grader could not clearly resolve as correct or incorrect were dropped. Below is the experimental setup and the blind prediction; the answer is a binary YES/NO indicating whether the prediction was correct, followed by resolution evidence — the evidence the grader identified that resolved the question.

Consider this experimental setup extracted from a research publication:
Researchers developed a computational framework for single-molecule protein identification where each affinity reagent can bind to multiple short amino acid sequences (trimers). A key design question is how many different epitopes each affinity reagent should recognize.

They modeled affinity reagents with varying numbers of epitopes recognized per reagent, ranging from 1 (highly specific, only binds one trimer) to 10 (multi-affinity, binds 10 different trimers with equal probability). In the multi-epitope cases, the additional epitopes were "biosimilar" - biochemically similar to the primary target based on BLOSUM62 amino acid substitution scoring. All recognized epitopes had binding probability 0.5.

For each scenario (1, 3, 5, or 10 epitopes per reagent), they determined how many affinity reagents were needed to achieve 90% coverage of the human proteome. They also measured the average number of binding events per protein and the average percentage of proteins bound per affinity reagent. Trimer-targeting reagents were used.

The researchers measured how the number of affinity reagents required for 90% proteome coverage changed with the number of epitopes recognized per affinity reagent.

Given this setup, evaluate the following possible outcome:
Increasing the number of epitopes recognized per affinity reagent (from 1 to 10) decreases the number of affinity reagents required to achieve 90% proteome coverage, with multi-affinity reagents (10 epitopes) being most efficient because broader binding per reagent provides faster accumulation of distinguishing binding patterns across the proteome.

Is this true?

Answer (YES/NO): YES